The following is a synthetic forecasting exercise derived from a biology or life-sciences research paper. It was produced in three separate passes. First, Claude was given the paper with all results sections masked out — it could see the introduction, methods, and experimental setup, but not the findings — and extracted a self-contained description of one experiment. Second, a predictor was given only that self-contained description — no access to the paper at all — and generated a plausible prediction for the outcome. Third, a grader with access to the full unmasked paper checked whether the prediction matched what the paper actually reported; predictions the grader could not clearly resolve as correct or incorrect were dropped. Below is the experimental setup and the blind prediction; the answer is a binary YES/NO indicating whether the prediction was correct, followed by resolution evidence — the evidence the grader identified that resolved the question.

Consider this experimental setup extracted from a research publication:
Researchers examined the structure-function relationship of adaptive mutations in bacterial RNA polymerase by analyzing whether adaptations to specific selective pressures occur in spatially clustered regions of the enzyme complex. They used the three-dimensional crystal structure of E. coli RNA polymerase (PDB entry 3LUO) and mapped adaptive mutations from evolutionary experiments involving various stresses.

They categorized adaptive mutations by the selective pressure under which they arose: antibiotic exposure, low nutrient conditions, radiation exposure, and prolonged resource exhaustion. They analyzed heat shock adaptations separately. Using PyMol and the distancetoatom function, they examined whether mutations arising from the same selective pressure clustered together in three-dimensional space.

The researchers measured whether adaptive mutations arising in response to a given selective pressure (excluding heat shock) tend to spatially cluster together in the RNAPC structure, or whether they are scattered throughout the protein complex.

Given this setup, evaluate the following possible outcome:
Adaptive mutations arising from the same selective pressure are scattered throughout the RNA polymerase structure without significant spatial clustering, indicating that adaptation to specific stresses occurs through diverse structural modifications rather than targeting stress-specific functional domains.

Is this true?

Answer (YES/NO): NO